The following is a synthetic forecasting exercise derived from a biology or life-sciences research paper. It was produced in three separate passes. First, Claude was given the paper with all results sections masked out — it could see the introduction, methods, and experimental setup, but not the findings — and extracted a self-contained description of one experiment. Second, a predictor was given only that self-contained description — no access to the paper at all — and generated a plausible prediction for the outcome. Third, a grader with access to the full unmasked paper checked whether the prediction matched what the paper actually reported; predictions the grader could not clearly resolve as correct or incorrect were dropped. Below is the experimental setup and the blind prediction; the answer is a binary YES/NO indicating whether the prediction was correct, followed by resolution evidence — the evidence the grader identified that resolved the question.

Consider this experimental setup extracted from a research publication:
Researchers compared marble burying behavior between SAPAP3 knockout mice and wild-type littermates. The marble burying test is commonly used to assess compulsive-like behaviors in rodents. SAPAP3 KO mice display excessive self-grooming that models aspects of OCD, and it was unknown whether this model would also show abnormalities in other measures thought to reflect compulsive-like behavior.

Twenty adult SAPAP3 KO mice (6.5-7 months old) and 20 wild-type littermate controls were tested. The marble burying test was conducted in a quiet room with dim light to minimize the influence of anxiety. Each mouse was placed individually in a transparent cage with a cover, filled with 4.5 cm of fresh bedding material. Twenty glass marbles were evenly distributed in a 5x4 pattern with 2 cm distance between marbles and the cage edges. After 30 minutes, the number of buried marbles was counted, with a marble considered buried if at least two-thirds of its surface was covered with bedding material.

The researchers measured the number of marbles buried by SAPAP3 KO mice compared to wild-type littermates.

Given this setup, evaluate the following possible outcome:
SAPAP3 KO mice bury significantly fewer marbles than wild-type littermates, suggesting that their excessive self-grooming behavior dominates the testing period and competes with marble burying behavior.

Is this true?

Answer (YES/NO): NO